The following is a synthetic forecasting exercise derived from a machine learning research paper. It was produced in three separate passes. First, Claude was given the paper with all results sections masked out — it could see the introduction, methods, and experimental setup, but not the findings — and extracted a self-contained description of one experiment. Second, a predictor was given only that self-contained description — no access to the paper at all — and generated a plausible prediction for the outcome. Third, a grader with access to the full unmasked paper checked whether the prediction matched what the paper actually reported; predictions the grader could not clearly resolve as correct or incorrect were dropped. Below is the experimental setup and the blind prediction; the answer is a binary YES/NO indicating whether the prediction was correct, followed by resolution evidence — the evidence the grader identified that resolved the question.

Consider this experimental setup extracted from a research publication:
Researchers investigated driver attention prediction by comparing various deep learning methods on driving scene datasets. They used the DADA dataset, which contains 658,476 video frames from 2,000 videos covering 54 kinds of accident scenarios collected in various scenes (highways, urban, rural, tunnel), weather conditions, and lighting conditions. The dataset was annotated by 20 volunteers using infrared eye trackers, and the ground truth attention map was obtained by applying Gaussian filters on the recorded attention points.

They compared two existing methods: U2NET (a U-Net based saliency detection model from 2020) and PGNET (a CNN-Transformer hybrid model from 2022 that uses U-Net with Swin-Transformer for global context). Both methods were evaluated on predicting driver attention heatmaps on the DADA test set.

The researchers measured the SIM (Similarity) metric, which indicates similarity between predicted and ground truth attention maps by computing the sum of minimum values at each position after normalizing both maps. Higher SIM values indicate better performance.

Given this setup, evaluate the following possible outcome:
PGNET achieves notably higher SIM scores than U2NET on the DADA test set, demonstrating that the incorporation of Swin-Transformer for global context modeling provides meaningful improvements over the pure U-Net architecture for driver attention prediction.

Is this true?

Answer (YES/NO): YES